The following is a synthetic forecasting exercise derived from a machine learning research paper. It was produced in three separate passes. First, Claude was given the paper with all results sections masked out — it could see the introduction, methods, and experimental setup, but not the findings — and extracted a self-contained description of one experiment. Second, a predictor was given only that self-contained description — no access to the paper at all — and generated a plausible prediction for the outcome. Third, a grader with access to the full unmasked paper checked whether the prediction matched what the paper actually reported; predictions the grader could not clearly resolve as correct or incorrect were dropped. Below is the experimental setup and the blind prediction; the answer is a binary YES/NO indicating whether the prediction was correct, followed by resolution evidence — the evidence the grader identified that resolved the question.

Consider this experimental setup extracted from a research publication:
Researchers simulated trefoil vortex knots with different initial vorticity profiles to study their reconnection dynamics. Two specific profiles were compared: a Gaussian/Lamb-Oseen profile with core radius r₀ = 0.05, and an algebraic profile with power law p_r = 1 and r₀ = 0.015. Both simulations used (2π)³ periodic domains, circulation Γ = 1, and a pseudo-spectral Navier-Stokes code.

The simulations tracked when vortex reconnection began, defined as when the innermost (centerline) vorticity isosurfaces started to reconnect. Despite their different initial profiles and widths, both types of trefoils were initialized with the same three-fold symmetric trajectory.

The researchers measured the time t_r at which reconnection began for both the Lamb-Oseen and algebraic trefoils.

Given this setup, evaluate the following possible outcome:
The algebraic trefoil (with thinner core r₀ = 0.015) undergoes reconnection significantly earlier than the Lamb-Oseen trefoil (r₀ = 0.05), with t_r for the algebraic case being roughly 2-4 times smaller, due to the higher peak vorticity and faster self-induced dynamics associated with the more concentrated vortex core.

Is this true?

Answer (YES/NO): NO